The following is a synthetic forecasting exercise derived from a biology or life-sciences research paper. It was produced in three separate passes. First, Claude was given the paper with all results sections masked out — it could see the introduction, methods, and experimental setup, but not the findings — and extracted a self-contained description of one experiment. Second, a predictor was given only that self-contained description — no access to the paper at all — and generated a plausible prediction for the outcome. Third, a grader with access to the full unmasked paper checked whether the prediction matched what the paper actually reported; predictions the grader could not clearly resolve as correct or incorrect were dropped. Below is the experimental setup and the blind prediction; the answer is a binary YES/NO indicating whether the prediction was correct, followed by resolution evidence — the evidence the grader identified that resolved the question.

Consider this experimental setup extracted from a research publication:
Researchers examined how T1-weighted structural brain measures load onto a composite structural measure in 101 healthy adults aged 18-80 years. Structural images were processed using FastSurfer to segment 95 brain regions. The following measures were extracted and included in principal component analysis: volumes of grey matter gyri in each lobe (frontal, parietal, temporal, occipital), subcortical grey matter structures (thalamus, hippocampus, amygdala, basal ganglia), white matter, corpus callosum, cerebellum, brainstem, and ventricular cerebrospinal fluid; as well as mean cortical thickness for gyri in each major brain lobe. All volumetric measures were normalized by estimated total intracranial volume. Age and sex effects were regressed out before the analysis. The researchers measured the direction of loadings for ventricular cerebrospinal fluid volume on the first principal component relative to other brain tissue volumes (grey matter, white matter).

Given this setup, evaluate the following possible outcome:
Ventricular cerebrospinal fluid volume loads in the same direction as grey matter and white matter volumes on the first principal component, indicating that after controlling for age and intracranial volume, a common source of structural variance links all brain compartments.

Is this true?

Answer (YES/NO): NO